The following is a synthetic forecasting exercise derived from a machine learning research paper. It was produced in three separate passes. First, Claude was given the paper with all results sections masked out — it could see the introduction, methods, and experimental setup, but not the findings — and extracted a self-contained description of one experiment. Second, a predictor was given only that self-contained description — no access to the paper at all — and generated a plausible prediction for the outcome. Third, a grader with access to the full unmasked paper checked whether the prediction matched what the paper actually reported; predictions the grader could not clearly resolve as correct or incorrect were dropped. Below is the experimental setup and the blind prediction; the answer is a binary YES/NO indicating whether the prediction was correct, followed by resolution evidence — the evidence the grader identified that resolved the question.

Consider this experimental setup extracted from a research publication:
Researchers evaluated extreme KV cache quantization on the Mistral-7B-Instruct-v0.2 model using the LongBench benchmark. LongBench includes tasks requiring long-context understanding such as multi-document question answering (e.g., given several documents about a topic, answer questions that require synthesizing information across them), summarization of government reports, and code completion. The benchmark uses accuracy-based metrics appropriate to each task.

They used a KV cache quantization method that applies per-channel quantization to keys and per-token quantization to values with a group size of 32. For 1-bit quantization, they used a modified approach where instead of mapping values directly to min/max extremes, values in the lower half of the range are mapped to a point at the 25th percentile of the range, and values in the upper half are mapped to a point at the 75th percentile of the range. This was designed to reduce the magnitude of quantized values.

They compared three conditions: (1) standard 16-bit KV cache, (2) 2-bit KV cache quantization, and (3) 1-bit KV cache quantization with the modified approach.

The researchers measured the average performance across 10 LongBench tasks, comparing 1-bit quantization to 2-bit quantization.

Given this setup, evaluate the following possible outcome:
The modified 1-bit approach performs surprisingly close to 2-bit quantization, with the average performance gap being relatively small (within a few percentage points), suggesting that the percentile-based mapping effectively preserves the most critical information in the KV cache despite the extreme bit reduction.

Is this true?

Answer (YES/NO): NO